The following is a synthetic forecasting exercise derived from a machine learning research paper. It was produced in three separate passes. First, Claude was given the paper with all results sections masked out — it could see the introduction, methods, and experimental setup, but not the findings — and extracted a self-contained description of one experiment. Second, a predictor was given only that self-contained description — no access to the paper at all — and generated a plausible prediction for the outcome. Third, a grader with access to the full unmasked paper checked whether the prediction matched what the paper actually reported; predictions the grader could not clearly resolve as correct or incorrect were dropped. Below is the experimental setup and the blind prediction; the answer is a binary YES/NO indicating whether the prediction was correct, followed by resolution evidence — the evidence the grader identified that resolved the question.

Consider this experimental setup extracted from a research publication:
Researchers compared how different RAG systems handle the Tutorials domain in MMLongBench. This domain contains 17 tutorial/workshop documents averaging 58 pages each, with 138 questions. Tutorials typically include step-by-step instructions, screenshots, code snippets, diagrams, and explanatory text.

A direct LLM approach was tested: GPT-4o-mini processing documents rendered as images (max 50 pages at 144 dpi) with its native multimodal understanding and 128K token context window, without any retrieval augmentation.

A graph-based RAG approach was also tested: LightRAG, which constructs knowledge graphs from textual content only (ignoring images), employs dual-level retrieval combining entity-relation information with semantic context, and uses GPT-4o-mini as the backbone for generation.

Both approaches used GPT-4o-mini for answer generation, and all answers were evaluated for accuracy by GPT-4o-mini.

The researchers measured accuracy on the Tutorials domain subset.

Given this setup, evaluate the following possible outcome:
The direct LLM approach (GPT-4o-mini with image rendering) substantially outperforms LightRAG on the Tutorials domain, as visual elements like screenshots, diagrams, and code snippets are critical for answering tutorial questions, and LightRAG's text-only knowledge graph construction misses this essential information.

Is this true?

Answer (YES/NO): YES